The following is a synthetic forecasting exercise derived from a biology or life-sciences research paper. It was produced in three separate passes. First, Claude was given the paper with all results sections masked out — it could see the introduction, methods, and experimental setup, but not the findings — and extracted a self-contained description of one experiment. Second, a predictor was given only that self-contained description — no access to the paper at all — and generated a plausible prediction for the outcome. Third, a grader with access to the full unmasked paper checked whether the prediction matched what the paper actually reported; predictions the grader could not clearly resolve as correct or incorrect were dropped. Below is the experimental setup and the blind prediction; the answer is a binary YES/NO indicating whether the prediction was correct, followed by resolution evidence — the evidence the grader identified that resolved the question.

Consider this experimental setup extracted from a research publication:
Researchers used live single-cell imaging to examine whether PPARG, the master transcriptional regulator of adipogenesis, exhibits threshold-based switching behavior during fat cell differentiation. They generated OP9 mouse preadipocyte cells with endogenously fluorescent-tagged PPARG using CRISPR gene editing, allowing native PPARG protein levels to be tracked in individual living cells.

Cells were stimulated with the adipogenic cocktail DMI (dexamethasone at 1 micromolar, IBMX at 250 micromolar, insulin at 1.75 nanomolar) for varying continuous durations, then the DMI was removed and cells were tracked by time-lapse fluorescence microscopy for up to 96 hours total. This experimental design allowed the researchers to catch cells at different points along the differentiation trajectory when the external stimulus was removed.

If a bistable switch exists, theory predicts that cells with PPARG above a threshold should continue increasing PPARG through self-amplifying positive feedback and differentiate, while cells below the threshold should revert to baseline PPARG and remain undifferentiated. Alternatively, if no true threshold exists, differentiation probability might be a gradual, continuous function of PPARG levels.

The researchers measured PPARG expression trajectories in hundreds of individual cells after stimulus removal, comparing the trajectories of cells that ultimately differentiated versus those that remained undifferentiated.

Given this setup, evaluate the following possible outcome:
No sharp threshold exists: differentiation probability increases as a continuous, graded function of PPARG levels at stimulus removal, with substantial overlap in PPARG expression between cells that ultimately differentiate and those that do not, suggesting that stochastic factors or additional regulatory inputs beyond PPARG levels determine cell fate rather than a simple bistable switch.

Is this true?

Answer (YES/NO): NO